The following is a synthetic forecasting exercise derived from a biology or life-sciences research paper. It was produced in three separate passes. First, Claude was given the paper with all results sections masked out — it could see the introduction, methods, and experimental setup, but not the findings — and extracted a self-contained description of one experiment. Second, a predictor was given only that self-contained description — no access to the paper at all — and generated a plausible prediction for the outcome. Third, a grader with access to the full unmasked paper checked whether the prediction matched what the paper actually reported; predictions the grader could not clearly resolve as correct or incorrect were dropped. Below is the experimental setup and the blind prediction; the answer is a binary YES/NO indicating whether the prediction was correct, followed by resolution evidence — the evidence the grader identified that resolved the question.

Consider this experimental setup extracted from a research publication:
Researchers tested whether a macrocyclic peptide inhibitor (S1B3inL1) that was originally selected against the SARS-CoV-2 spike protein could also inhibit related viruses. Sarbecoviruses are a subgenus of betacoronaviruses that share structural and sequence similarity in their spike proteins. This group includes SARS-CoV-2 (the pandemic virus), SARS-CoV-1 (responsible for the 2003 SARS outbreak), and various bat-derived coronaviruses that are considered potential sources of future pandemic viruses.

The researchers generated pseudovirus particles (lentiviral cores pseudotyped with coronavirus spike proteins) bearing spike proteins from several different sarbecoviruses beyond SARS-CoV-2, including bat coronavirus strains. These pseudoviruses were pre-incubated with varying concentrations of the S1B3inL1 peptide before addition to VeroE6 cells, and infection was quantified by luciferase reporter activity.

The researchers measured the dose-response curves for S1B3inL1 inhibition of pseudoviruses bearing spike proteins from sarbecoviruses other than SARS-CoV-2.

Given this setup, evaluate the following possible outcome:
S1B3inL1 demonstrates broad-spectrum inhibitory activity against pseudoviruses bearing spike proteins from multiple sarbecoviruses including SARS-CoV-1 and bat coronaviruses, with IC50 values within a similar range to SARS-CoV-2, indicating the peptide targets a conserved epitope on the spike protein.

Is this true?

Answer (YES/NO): YES